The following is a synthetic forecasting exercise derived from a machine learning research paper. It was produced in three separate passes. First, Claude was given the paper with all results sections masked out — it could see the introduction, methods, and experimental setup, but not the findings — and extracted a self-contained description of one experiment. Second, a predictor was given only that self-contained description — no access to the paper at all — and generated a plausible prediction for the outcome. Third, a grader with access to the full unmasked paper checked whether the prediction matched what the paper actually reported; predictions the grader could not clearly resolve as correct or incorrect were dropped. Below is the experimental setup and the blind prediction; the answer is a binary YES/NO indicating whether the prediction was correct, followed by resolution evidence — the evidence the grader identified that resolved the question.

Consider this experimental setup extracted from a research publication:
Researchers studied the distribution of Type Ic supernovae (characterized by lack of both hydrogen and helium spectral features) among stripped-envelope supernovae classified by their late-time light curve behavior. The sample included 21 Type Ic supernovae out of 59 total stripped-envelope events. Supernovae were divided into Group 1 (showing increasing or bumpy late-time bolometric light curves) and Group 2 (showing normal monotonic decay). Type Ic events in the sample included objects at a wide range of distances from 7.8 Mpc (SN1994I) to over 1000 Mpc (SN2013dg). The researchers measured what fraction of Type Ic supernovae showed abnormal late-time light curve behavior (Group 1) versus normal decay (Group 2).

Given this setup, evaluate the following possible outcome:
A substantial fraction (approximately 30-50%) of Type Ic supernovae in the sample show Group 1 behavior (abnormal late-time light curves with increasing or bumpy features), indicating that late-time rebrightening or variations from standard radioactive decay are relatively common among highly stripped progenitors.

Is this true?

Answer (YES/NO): YES